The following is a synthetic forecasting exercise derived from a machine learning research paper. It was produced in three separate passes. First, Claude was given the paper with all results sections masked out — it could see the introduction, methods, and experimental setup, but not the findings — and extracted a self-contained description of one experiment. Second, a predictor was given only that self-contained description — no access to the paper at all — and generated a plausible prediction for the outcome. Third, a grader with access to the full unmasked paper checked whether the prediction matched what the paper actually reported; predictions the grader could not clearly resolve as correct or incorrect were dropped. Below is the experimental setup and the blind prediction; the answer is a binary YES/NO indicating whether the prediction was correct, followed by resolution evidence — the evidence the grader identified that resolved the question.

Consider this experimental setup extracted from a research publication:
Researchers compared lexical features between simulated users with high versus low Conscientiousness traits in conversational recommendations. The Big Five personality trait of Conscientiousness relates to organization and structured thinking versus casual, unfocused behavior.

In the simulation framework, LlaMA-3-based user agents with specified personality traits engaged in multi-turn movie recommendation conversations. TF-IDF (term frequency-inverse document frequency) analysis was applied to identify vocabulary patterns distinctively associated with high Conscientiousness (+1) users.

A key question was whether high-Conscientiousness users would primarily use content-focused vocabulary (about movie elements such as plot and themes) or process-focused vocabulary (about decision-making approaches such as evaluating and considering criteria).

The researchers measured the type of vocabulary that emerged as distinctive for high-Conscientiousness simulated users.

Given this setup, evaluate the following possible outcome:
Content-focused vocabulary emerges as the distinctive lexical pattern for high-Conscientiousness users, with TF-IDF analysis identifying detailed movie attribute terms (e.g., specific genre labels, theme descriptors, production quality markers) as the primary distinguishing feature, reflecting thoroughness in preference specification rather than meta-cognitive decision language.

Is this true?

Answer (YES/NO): YES